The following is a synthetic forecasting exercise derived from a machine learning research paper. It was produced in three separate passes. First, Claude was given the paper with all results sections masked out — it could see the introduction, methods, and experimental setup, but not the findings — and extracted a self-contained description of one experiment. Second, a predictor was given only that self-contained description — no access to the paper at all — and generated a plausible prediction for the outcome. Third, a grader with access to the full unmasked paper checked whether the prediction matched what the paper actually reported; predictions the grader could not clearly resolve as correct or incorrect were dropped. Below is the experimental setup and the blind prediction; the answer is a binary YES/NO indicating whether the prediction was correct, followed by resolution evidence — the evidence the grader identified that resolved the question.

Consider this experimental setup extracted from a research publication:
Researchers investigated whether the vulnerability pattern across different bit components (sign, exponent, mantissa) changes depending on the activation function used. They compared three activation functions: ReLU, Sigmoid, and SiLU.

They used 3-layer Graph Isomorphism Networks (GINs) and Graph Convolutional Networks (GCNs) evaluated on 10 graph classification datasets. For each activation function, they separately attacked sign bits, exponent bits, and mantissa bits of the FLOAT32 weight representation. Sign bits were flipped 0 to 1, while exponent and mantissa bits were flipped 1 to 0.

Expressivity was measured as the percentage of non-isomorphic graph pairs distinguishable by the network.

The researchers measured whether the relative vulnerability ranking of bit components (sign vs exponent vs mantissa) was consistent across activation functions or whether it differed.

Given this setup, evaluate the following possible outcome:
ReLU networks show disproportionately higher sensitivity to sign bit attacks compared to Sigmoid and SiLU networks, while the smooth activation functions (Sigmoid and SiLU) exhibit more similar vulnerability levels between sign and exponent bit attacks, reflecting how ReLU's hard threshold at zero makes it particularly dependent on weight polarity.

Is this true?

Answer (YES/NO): NO